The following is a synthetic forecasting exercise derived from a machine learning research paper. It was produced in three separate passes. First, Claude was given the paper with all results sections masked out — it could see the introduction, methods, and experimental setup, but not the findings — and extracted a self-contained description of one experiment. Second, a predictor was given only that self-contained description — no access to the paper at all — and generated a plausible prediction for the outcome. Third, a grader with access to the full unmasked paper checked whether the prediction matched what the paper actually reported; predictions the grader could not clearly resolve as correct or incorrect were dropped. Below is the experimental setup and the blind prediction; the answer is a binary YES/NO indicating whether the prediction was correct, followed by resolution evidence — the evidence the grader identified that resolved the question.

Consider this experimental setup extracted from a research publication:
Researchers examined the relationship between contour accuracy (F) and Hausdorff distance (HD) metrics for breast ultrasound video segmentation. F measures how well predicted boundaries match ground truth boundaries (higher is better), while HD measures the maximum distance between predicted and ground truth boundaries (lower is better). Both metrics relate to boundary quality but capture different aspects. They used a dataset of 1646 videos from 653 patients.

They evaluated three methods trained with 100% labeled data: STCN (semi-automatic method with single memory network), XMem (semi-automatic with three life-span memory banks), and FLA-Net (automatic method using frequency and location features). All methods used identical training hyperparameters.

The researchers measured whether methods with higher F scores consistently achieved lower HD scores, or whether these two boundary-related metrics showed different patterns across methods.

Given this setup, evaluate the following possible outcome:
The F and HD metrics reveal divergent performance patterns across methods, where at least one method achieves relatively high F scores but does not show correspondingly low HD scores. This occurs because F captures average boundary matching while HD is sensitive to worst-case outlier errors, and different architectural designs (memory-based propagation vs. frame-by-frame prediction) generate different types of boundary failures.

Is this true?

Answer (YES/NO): YES